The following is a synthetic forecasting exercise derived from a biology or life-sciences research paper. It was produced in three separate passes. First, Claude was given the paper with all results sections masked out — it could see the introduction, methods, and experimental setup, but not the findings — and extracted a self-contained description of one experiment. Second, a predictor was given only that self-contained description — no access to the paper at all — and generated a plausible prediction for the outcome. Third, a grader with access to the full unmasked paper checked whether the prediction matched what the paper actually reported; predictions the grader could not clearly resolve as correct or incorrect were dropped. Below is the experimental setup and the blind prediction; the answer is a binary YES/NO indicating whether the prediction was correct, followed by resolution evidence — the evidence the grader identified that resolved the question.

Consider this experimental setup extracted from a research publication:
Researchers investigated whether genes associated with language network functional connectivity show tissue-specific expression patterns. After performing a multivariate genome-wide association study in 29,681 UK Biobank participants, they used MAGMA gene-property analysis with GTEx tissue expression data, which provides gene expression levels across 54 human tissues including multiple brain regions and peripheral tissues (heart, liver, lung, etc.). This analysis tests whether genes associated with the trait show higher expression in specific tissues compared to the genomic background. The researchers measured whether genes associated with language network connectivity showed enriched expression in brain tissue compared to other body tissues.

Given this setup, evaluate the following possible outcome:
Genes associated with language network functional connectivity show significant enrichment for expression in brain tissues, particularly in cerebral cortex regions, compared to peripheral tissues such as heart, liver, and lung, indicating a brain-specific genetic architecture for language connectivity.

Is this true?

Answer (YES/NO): NO